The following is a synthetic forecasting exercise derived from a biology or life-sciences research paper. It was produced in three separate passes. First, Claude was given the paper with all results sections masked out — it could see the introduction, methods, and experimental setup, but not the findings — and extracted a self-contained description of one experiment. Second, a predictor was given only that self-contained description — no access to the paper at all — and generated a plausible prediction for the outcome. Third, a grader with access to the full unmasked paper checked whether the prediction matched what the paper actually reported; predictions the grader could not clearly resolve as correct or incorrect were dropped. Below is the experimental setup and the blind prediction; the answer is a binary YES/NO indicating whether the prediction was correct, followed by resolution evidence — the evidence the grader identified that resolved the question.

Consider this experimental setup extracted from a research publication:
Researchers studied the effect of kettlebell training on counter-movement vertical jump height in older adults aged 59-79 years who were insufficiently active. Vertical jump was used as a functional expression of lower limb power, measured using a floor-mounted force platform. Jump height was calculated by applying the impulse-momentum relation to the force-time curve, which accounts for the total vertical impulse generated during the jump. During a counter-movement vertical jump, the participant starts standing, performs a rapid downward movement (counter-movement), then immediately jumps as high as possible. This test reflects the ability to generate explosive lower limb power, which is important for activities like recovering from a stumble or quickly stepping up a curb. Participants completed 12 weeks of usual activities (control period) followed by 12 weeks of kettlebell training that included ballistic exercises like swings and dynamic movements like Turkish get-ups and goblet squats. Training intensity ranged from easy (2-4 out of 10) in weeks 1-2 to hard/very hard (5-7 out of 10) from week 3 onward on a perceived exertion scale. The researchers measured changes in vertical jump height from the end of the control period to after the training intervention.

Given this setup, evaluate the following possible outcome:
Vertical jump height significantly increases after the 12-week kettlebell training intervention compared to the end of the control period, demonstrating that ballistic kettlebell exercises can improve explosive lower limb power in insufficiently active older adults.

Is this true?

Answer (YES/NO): NO